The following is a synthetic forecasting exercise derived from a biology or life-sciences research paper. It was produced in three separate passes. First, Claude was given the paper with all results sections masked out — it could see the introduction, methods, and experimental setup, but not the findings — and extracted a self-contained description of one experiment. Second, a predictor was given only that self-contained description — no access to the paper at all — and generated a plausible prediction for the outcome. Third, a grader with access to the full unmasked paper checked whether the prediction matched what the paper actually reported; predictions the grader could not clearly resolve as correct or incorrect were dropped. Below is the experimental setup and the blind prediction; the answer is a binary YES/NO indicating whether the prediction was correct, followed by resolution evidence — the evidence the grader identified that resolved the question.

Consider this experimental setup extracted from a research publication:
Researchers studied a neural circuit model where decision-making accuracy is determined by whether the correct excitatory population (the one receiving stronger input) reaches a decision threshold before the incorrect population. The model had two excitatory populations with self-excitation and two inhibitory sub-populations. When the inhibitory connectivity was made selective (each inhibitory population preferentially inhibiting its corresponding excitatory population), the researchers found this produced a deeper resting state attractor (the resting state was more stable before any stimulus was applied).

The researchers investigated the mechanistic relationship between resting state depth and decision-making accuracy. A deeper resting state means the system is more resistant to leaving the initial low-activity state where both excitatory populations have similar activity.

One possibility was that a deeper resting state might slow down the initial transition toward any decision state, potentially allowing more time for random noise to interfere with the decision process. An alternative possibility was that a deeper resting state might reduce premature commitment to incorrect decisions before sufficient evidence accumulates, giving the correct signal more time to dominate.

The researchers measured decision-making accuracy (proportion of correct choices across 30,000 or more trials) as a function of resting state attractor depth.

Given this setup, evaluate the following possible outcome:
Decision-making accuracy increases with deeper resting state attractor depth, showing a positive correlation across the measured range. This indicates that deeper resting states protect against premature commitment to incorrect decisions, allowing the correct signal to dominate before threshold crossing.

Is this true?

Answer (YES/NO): YES